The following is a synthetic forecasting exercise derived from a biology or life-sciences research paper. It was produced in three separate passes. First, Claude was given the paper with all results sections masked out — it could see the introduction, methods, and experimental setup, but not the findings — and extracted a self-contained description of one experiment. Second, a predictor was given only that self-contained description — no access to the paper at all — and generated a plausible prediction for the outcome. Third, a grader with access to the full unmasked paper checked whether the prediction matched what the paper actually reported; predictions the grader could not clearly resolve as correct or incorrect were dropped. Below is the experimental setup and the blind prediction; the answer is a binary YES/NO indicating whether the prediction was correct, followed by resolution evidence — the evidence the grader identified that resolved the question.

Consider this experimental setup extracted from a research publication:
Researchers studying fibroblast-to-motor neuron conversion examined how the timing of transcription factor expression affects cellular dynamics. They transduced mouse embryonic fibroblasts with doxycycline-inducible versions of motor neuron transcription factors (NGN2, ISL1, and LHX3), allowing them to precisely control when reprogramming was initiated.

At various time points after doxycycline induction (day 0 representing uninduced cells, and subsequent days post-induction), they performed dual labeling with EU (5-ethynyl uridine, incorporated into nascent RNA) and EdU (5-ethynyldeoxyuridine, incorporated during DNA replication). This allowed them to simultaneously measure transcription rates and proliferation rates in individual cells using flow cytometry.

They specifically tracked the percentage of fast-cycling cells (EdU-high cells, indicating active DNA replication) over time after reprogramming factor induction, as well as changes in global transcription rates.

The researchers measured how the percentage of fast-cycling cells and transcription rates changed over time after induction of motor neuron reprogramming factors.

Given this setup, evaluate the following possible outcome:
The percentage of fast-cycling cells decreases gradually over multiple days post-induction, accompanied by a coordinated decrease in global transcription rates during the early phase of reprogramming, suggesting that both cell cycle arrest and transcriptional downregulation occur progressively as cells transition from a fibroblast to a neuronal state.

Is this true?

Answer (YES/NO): NO